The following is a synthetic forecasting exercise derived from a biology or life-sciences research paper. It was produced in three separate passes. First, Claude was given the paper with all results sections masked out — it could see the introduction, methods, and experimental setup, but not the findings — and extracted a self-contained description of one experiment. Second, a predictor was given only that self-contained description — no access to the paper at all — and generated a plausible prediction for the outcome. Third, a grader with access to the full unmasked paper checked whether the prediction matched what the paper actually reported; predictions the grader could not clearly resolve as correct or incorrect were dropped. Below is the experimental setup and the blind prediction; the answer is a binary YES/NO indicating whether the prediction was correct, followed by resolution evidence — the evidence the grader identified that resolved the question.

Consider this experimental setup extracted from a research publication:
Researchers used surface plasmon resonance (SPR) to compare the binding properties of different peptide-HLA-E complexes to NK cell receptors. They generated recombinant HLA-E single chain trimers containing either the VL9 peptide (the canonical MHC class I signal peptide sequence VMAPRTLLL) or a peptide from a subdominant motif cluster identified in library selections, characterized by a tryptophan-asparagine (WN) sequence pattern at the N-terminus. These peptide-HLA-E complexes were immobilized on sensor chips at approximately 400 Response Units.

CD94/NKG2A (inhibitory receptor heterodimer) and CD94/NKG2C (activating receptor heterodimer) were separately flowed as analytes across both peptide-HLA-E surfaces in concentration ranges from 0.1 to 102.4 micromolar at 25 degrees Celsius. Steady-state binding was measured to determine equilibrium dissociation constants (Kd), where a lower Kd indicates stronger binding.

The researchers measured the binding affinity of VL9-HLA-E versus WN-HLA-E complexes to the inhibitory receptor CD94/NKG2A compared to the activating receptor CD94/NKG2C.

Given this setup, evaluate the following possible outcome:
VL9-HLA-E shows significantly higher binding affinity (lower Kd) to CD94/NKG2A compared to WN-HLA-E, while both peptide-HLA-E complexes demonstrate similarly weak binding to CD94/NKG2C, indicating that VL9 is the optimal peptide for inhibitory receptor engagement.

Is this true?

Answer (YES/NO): NO